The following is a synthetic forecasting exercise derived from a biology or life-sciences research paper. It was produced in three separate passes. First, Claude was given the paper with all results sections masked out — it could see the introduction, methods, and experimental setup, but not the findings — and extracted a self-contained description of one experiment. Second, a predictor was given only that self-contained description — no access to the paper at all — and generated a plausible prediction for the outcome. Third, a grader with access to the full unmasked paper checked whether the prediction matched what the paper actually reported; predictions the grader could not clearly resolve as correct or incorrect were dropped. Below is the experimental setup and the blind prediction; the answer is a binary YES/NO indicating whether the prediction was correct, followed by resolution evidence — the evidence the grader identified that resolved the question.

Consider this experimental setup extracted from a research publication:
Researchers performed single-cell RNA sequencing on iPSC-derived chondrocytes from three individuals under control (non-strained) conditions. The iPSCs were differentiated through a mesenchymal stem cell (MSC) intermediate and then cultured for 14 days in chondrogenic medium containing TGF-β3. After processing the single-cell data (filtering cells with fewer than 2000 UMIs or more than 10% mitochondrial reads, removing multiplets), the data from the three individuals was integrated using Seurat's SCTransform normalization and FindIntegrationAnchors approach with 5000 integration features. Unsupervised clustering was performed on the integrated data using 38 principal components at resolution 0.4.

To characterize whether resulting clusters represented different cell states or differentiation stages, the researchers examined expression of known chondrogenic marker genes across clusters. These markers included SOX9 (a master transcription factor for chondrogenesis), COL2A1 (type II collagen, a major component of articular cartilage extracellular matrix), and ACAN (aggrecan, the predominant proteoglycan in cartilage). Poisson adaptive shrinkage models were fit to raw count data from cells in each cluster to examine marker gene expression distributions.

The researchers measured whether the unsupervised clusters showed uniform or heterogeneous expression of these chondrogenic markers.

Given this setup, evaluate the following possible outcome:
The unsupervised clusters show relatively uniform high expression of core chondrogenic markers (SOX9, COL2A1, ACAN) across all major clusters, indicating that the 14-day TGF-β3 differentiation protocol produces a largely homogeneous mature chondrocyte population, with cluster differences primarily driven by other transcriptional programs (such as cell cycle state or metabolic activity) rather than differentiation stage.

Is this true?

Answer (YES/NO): NO